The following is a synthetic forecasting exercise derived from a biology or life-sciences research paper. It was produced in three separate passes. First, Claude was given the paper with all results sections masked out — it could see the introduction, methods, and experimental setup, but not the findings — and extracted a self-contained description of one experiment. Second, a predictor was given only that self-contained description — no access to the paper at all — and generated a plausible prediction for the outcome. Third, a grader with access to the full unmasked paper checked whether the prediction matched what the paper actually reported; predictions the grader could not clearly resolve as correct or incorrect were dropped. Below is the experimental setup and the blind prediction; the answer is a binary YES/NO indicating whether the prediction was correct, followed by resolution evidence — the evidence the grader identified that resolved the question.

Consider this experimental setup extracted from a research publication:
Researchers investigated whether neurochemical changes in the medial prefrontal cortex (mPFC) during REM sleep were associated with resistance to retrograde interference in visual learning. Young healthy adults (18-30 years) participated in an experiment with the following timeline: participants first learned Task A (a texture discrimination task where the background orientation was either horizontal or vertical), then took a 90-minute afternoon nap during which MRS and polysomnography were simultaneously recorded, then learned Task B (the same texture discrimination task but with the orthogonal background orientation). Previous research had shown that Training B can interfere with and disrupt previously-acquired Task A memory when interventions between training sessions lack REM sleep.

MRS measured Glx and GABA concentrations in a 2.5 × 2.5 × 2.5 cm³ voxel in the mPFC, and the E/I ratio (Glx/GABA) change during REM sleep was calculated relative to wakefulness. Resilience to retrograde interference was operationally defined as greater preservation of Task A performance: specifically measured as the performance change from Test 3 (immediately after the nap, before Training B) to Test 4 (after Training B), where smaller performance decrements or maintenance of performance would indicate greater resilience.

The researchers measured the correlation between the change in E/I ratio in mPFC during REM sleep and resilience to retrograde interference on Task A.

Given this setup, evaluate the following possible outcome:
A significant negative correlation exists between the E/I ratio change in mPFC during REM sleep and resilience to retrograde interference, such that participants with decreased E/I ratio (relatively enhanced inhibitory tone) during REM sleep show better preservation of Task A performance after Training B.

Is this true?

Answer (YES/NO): YES